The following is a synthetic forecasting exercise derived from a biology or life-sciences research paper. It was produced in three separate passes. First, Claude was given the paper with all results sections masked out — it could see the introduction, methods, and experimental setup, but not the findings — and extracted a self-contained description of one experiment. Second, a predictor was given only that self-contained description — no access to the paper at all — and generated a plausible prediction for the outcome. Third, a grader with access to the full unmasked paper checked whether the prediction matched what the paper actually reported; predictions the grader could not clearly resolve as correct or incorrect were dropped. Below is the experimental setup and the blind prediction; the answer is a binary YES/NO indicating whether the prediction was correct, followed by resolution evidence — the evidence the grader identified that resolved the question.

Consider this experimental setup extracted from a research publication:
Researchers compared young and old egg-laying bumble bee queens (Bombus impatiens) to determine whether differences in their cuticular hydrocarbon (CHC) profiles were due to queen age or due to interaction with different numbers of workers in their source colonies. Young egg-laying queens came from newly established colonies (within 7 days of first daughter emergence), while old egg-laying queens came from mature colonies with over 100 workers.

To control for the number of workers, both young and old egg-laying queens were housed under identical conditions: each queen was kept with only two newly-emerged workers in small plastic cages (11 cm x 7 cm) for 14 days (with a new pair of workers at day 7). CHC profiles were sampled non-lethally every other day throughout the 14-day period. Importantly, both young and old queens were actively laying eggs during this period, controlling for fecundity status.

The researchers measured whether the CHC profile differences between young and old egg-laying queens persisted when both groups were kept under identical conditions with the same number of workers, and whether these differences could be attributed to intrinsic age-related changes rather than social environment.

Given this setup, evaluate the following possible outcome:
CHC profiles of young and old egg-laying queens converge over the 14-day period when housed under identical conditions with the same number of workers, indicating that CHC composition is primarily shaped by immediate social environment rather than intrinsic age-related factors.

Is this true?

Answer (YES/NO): NO